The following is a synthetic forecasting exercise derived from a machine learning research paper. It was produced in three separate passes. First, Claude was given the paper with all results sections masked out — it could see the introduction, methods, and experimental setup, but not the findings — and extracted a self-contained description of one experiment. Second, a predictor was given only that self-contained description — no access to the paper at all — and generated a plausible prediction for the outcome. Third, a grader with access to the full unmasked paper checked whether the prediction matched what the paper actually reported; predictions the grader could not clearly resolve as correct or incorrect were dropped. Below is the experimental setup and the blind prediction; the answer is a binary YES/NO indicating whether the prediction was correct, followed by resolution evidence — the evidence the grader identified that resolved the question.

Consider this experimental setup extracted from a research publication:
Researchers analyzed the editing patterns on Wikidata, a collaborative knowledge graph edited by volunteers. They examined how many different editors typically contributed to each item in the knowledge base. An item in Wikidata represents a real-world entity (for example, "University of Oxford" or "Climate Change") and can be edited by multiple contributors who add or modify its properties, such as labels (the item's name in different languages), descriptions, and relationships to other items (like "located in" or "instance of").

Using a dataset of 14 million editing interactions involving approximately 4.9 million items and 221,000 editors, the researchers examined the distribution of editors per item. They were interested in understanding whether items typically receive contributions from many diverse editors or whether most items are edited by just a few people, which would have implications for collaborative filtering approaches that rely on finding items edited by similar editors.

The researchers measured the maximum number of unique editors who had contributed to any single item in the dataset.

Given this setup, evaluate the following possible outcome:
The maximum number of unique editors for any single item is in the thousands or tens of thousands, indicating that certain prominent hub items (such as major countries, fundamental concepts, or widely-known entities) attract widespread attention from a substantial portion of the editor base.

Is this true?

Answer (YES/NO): NO